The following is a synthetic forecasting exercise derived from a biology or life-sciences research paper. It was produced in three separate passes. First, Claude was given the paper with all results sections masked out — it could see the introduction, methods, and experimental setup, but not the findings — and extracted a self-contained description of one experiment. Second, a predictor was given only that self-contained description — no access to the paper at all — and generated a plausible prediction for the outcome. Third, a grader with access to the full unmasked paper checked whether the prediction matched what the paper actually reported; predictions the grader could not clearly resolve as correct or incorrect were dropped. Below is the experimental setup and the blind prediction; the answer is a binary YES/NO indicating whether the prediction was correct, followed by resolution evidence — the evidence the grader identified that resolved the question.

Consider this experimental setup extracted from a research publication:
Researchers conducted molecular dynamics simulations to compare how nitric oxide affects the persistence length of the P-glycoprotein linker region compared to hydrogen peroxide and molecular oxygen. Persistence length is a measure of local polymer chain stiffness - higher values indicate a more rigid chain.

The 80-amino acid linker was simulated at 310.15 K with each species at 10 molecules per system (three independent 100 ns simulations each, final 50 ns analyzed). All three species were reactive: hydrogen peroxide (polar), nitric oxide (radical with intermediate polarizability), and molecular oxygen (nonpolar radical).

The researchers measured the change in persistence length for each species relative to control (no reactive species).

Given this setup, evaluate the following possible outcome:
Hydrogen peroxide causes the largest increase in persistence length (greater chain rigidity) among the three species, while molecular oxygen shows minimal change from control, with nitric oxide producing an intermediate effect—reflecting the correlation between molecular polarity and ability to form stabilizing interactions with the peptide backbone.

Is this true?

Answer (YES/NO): NO